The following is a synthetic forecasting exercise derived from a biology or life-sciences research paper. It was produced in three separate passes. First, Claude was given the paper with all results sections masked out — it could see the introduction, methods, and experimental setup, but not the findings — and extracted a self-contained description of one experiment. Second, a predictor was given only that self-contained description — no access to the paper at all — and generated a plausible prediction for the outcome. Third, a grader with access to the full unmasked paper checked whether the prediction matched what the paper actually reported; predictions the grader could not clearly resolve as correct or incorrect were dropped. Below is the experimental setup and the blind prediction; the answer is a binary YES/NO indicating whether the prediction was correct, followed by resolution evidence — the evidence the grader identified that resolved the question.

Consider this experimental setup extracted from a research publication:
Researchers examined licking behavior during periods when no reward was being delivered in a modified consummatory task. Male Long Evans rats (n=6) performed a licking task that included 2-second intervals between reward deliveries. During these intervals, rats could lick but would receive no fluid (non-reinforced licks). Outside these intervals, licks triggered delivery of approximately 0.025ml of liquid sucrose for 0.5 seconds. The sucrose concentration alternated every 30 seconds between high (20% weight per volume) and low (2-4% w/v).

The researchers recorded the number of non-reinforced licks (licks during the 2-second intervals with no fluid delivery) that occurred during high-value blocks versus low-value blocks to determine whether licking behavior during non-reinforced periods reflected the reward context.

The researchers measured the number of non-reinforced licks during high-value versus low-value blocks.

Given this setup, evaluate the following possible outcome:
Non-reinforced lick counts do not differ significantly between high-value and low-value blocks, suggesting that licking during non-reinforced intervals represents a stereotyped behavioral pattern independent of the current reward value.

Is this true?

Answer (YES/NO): NO